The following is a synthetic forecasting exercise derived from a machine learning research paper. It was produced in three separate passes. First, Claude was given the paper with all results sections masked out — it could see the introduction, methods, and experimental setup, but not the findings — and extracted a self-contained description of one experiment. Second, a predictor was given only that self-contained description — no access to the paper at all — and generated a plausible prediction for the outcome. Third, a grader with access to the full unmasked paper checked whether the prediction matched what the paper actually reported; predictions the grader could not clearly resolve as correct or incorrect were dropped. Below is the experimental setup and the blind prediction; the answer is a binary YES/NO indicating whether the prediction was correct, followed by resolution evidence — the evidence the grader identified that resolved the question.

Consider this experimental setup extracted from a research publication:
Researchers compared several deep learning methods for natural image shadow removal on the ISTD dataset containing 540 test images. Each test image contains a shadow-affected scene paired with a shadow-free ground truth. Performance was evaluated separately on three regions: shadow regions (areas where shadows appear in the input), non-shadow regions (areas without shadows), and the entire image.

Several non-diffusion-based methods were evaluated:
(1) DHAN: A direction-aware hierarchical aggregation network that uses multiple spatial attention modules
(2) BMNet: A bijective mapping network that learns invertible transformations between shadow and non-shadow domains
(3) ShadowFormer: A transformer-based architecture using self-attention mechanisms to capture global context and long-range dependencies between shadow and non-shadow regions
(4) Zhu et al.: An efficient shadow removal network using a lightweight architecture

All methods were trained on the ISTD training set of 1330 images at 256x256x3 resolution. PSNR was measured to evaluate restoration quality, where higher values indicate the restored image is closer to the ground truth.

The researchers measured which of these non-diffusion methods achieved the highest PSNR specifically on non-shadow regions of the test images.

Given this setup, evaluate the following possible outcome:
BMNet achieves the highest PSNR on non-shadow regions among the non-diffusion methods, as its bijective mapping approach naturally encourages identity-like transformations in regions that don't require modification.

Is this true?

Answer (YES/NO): NO